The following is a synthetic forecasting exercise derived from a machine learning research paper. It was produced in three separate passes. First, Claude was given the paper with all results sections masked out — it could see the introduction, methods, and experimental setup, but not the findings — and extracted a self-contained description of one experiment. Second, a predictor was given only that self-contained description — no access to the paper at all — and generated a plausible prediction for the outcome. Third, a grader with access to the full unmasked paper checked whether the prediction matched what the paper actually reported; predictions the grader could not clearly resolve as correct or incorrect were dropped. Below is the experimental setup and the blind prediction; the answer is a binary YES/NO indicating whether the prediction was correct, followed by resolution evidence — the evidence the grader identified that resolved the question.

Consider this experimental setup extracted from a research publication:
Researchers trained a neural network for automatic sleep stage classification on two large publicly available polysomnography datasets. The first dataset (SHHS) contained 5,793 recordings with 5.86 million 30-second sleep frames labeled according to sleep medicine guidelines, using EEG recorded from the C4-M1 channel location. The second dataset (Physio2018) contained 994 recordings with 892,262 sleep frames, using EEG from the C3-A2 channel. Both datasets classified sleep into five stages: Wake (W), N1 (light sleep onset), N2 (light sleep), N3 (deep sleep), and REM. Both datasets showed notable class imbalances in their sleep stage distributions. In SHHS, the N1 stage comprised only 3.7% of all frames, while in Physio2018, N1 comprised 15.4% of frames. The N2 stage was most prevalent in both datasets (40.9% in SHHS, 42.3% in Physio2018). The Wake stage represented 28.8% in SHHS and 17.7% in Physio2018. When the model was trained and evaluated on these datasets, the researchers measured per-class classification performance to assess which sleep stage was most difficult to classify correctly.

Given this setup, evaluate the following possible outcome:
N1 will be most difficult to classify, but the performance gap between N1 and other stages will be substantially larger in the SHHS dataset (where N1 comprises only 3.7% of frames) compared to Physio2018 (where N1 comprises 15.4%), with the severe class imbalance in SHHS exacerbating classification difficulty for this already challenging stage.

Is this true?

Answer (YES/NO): YES